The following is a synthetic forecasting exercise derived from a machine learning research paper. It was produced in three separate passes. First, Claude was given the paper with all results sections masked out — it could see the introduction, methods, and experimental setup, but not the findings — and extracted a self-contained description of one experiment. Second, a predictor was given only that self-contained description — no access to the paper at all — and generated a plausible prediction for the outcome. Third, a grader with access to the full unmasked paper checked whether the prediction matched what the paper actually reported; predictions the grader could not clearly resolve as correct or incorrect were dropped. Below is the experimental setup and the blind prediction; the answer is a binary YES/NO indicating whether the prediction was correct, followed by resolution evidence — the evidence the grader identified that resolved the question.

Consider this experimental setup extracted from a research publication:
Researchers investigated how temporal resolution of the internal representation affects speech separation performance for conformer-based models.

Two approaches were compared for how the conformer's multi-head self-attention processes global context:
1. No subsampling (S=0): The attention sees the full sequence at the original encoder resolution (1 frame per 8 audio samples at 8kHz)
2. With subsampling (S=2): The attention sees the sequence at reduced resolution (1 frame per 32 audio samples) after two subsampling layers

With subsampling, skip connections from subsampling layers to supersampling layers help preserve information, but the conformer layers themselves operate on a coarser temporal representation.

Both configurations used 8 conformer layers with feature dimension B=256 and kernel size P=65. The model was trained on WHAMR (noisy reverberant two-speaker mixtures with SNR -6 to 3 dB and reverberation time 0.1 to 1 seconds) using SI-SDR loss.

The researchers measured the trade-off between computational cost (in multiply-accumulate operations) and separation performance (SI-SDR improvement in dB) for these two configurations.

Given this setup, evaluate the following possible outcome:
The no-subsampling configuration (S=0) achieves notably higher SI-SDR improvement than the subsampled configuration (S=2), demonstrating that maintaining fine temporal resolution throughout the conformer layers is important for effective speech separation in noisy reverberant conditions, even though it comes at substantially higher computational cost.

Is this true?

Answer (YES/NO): YES